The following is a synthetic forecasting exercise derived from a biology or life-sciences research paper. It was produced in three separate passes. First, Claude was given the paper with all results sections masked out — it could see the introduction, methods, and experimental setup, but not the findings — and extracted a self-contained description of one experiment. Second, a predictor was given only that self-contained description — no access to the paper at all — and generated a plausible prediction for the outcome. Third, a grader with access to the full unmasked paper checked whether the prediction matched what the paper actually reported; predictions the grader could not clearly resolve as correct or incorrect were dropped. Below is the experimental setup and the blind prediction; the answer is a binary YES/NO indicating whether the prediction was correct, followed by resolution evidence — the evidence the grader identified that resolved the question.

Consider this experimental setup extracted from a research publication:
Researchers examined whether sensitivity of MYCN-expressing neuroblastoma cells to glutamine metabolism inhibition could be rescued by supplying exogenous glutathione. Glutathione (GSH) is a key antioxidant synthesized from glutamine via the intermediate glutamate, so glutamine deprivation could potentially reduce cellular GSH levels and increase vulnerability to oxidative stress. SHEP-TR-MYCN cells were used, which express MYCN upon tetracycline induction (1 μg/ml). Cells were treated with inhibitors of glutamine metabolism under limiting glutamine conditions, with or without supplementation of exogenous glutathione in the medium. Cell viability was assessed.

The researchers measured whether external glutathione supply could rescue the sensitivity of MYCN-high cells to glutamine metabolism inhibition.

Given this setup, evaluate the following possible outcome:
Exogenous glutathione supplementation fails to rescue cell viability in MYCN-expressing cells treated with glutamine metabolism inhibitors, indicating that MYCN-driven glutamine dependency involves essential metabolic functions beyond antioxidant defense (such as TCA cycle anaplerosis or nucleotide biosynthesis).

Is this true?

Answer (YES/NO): YES